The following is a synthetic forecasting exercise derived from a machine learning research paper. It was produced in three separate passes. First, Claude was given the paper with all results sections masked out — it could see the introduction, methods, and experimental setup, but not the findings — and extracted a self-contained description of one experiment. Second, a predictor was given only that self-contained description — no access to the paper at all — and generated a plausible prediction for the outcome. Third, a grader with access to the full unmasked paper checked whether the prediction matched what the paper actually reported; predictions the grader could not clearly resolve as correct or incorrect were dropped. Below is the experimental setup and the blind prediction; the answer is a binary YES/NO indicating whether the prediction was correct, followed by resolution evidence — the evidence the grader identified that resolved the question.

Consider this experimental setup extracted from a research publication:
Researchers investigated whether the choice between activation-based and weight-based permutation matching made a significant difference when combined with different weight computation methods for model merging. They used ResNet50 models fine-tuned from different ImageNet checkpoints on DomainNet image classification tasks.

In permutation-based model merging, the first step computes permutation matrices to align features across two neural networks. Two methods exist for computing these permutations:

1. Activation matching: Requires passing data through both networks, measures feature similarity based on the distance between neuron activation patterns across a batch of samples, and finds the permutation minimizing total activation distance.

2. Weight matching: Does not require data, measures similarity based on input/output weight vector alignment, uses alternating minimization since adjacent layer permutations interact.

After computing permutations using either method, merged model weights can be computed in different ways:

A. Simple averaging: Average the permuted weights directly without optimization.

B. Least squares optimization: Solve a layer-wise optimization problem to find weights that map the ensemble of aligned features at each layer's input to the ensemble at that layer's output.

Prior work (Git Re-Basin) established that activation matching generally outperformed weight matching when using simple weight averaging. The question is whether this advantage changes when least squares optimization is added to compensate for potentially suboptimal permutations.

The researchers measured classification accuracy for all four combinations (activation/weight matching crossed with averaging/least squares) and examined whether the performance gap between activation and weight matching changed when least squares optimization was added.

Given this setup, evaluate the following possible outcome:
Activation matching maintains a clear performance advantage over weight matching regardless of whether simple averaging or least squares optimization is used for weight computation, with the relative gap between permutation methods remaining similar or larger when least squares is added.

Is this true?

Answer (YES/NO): NO